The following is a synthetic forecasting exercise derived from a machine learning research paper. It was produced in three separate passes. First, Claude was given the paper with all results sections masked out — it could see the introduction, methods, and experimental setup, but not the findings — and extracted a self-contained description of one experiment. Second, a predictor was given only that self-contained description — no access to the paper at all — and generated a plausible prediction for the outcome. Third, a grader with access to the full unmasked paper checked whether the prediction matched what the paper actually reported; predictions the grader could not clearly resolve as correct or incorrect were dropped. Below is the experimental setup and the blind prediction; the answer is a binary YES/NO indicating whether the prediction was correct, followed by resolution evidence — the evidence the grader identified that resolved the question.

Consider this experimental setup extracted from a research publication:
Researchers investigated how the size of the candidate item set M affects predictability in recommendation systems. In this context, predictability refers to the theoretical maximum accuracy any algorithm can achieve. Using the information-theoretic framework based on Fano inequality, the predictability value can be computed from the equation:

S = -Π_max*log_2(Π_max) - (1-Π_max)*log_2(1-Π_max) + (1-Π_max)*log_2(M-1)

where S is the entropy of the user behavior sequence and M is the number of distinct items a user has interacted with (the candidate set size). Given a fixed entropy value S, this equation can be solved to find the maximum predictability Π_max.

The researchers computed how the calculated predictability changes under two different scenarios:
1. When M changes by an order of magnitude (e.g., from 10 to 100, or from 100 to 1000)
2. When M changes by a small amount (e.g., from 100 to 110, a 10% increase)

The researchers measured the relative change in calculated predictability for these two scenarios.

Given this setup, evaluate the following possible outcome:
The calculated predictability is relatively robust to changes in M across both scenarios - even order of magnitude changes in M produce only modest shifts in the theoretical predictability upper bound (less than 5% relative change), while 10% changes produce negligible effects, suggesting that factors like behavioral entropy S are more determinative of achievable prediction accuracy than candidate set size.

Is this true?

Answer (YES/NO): NO